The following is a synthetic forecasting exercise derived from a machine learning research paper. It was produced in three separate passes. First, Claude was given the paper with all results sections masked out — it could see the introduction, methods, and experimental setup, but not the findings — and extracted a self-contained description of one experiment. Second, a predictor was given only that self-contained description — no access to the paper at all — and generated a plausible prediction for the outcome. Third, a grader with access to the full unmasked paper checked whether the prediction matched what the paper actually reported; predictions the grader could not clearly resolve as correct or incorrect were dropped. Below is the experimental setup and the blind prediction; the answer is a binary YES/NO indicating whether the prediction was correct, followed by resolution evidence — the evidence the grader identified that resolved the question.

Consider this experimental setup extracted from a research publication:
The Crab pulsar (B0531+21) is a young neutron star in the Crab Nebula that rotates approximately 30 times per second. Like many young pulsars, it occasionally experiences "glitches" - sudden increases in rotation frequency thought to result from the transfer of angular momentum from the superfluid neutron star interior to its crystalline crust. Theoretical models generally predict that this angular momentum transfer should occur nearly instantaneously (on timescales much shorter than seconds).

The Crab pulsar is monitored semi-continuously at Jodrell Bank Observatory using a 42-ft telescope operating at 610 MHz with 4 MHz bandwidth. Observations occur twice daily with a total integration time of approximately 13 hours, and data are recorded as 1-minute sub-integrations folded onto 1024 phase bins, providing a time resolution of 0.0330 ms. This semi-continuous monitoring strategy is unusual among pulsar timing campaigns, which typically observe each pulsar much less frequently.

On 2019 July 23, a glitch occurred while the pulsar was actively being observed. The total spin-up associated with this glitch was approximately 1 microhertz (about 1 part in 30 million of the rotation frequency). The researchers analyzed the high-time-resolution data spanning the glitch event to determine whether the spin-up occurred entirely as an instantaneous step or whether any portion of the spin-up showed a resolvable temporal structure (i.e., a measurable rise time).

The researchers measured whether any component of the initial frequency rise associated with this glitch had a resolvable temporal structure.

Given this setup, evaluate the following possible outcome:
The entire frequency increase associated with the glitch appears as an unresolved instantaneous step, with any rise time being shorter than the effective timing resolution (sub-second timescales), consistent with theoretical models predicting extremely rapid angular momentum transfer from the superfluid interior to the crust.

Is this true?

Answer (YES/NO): NO